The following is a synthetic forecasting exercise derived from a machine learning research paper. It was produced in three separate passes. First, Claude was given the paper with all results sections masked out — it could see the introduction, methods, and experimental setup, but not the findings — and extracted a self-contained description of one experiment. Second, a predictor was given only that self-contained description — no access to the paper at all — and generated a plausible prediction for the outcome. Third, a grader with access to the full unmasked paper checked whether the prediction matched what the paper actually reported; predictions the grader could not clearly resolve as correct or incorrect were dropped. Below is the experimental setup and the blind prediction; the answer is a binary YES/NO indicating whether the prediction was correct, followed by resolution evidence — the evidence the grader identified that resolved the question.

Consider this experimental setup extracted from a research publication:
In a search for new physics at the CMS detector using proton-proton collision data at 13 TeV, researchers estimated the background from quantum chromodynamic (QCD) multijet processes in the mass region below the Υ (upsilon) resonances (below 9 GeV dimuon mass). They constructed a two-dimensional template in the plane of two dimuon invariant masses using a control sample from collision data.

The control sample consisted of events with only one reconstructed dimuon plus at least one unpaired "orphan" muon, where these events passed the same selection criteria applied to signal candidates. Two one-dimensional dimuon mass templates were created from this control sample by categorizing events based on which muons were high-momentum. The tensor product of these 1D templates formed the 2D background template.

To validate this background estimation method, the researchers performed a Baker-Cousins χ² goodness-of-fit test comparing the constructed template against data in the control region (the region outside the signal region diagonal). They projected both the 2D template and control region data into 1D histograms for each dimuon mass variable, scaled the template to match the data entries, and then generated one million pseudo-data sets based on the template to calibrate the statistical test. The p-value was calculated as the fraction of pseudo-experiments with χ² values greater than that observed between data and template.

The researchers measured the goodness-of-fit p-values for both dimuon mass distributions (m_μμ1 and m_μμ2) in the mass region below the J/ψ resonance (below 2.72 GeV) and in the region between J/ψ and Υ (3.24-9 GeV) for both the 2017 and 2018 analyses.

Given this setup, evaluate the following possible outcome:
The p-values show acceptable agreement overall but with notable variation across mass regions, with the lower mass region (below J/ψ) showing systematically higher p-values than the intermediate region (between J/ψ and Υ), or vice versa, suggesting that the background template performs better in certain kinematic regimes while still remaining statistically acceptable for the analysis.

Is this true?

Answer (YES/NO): NO